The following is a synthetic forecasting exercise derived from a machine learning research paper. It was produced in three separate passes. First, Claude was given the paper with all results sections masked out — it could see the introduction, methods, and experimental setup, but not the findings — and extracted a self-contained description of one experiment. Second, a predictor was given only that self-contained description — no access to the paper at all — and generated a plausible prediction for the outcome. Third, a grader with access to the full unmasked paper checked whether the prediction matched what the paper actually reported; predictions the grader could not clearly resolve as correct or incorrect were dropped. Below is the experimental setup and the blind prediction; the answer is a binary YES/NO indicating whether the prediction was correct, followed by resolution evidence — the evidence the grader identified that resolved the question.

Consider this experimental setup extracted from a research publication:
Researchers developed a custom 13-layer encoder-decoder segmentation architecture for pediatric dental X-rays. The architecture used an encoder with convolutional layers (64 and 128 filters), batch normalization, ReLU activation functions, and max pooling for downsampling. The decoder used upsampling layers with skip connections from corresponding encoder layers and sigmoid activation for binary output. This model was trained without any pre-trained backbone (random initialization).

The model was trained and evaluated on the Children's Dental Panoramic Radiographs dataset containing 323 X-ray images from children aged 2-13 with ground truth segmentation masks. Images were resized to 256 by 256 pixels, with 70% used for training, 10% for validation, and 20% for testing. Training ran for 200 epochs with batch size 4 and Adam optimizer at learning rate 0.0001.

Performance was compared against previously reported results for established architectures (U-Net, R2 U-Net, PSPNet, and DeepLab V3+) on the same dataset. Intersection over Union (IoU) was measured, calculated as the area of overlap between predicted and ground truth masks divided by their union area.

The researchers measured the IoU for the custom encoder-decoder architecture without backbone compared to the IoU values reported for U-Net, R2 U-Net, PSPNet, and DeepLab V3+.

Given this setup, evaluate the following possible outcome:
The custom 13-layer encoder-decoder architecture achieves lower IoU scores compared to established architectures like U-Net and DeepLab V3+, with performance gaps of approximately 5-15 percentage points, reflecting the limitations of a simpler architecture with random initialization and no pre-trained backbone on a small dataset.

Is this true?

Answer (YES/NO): NO